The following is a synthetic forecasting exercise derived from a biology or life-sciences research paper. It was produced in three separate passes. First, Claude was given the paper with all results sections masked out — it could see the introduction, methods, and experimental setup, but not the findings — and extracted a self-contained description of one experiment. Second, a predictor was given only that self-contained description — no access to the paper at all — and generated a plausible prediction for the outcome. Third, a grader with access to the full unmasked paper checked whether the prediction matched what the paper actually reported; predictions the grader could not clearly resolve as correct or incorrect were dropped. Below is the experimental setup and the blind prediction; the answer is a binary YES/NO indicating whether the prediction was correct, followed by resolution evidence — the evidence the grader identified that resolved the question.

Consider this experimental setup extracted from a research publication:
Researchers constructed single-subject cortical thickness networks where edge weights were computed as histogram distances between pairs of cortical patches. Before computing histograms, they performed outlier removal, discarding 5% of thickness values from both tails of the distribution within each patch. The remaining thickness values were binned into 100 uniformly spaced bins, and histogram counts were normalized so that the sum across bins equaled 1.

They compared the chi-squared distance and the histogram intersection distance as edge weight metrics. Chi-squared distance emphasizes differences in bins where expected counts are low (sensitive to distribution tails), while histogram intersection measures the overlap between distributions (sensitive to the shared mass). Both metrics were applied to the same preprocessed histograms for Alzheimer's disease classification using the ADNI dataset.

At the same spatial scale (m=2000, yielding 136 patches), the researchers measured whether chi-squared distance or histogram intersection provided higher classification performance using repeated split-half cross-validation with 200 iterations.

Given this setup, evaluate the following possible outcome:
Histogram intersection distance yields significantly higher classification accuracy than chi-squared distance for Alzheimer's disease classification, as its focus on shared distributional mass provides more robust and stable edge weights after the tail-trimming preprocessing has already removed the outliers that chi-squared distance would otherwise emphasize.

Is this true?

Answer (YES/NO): NO